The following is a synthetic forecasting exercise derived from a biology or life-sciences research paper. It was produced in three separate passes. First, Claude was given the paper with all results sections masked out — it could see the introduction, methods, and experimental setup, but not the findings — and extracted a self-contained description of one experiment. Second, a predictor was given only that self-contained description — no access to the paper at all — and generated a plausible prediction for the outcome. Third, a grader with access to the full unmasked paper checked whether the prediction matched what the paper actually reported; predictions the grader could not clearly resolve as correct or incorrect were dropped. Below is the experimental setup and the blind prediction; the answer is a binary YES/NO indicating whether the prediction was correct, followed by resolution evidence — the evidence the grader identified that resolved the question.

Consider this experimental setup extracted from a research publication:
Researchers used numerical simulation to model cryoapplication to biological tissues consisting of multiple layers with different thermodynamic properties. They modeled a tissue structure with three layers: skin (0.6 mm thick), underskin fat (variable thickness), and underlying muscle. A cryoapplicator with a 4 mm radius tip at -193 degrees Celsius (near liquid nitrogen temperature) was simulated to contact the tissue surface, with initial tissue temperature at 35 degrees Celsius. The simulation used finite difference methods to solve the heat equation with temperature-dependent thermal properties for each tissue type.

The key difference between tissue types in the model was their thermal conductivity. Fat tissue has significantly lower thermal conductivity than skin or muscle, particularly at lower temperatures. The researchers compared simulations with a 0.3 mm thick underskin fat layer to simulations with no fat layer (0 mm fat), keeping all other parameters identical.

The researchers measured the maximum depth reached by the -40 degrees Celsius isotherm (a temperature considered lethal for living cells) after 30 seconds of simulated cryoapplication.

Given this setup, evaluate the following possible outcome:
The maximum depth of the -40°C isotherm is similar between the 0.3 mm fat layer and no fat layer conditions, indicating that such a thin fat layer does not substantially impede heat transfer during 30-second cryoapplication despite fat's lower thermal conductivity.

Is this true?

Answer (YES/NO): NO